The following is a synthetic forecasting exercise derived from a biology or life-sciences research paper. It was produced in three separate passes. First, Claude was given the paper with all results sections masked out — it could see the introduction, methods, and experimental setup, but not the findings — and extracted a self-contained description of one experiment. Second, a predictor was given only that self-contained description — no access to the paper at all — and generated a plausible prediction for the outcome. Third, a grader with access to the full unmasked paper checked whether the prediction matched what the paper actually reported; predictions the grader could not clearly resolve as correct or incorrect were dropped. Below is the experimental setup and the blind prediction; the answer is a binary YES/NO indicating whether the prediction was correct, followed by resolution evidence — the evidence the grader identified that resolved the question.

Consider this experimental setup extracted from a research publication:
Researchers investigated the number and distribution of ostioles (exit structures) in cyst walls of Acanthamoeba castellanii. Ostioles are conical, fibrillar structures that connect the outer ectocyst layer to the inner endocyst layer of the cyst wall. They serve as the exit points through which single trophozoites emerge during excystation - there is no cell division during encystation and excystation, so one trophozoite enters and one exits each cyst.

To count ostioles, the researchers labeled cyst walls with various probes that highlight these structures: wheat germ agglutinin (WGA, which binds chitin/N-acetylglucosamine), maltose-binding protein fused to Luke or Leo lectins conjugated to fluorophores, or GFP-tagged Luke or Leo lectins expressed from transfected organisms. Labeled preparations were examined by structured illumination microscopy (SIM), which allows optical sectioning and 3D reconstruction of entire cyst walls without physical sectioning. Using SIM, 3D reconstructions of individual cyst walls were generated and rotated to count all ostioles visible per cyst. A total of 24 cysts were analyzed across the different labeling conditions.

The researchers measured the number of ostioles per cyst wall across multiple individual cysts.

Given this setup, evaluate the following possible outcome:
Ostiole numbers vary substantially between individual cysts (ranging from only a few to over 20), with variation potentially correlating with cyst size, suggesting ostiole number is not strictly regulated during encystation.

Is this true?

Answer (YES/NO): NO